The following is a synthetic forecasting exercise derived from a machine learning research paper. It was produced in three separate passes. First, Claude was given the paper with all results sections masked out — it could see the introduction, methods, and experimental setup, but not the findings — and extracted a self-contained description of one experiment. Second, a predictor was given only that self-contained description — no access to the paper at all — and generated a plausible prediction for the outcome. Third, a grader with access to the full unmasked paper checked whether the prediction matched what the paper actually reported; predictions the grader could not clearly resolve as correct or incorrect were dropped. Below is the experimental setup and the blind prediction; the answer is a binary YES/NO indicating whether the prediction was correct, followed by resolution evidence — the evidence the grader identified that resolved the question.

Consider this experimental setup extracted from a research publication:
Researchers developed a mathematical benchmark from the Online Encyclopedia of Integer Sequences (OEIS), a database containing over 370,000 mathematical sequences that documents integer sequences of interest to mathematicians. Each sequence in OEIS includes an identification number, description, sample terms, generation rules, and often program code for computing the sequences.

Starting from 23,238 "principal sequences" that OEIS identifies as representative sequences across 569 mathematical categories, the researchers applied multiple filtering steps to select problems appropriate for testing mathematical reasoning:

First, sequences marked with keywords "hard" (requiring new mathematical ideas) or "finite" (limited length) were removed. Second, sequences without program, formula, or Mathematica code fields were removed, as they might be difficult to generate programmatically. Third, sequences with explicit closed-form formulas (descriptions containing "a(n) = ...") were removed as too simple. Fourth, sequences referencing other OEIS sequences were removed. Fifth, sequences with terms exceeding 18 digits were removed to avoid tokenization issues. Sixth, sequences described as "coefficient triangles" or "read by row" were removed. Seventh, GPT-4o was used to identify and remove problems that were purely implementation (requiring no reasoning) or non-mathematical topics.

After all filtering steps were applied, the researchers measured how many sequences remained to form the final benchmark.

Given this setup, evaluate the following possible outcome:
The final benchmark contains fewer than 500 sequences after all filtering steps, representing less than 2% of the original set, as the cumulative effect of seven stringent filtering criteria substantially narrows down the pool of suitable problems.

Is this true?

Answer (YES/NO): NO